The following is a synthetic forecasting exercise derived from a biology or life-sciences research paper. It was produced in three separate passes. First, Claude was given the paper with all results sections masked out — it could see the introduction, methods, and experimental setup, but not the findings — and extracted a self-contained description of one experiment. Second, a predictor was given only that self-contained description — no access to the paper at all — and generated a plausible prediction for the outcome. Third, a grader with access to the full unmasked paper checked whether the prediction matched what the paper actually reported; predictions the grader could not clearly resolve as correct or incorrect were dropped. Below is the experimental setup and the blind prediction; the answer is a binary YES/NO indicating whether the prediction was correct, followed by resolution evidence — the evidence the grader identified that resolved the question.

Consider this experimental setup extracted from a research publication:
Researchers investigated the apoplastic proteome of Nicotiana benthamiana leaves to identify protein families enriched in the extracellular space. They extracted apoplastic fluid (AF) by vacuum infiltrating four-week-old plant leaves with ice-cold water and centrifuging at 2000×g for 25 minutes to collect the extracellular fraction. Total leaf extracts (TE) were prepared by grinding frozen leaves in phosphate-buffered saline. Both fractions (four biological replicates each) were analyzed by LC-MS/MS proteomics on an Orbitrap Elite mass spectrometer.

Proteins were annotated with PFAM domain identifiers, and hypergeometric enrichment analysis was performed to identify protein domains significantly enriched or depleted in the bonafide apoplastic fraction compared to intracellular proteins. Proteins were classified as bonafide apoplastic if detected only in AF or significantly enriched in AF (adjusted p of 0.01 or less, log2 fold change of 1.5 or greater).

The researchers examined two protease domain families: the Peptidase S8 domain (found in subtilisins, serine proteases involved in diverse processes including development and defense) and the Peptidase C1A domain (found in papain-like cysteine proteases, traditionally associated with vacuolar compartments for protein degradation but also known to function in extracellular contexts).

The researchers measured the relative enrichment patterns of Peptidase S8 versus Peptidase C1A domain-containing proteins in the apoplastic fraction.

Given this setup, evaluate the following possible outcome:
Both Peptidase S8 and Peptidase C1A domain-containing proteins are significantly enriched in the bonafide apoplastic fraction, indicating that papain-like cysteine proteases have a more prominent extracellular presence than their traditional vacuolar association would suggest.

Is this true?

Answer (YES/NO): NO